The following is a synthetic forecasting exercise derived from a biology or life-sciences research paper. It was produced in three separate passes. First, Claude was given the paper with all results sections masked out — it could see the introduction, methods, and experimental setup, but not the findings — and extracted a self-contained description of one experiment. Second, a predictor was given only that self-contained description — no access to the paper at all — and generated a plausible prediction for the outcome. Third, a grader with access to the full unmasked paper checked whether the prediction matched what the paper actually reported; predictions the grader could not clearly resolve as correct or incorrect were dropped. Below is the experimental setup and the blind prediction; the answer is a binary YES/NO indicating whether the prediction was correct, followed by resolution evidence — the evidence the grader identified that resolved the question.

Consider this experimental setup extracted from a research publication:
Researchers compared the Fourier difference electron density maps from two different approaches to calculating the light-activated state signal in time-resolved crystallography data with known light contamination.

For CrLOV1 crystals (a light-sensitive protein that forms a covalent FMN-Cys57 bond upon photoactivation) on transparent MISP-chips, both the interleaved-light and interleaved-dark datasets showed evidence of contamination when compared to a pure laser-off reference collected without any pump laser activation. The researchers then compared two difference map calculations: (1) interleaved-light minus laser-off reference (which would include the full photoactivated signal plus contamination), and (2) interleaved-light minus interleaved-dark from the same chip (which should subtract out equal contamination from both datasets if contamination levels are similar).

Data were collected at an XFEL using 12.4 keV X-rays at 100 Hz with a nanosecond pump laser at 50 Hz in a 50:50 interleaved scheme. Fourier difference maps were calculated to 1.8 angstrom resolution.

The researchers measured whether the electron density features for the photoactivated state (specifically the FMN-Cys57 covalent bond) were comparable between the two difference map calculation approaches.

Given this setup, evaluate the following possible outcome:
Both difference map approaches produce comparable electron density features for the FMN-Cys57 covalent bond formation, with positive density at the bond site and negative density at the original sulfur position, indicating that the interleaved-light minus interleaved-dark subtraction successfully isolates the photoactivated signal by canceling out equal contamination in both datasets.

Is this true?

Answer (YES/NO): NO